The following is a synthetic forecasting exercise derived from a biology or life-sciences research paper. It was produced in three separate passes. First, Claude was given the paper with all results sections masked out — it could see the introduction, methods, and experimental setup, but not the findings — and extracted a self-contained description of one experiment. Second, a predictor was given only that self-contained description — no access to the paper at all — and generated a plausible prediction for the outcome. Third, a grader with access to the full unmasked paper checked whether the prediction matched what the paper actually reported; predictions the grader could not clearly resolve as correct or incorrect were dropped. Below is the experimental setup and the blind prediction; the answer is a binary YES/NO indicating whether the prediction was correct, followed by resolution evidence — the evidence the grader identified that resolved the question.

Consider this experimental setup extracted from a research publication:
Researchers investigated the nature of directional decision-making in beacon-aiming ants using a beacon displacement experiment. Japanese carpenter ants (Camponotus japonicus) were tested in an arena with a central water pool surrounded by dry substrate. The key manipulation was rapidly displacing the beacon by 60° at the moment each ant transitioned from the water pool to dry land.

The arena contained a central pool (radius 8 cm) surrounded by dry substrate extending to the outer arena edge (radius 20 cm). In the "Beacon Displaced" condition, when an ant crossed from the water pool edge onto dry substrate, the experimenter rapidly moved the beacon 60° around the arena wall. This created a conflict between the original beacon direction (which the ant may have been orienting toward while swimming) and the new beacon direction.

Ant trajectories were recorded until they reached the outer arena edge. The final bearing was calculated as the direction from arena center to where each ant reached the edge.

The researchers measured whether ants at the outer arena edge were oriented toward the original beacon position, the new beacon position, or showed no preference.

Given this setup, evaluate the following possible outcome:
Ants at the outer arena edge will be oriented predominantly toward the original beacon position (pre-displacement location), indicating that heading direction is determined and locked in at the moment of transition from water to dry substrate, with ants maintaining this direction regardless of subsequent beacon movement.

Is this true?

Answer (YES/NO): NO